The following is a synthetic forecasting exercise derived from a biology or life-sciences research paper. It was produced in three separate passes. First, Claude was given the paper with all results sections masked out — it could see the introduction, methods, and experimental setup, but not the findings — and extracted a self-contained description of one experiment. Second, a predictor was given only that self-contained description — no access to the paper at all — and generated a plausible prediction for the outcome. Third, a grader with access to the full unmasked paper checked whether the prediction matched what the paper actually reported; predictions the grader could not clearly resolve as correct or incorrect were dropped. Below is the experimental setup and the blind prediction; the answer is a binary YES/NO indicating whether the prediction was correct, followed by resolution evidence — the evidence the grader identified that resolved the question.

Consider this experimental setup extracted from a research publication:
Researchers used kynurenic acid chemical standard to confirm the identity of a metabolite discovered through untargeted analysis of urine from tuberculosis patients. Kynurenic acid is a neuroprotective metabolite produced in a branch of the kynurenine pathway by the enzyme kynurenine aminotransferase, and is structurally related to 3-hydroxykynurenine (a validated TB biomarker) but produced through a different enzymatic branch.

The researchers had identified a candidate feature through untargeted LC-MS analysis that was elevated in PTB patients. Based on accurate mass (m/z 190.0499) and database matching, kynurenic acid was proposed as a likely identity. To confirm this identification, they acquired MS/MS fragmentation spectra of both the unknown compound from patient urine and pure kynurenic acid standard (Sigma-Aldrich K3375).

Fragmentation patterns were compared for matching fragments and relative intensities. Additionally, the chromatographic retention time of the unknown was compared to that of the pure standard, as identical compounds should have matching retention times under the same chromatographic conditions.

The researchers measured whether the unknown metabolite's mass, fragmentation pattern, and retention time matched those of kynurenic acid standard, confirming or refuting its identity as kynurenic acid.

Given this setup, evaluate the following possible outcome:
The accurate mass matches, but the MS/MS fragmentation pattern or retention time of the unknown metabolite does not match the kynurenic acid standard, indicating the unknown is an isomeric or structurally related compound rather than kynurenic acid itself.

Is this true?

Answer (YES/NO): NO